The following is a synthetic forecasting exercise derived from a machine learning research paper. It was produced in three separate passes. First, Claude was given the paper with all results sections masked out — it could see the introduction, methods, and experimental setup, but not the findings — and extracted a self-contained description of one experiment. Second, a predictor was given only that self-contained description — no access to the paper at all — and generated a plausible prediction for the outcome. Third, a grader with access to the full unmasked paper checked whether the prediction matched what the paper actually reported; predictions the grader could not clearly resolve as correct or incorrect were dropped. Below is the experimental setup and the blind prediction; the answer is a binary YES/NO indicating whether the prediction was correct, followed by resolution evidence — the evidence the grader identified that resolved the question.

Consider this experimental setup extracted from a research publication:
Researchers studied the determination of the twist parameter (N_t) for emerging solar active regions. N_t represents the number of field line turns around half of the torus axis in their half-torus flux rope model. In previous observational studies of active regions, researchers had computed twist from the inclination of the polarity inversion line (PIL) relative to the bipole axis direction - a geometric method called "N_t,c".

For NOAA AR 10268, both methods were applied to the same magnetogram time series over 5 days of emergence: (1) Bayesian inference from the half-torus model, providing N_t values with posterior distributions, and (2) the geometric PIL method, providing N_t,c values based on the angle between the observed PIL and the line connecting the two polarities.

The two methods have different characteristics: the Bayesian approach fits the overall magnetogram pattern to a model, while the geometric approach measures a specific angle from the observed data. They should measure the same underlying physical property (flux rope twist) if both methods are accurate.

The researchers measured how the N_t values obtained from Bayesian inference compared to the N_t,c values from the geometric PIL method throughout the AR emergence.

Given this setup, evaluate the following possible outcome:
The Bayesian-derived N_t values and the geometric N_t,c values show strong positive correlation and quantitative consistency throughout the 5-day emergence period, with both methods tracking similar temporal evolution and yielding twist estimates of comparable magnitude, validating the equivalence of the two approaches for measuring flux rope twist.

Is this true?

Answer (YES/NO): YES